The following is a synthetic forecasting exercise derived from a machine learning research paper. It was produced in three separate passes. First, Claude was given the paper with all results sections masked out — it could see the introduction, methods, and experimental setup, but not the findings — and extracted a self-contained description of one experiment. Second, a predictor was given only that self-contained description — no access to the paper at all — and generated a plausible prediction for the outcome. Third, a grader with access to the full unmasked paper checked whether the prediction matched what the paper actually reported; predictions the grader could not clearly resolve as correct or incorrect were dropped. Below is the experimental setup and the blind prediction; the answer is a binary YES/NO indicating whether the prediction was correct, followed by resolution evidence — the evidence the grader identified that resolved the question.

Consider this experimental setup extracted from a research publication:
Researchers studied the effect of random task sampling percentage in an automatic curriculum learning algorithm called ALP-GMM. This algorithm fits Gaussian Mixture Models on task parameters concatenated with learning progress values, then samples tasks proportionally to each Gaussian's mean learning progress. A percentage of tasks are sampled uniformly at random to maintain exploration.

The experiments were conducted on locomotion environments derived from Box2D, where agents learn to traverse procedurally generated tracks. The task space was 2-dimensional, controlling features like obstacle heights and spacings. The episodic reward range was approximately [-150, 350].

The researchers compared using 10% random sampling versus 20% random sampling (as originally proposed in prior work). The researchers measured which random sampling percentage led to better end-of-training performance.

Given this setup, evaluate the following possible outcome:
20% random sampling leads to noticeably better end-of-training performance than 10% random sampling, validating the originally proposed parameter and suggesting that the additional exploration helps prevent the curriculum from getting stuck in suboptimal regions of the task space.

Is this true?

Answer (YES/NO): NO